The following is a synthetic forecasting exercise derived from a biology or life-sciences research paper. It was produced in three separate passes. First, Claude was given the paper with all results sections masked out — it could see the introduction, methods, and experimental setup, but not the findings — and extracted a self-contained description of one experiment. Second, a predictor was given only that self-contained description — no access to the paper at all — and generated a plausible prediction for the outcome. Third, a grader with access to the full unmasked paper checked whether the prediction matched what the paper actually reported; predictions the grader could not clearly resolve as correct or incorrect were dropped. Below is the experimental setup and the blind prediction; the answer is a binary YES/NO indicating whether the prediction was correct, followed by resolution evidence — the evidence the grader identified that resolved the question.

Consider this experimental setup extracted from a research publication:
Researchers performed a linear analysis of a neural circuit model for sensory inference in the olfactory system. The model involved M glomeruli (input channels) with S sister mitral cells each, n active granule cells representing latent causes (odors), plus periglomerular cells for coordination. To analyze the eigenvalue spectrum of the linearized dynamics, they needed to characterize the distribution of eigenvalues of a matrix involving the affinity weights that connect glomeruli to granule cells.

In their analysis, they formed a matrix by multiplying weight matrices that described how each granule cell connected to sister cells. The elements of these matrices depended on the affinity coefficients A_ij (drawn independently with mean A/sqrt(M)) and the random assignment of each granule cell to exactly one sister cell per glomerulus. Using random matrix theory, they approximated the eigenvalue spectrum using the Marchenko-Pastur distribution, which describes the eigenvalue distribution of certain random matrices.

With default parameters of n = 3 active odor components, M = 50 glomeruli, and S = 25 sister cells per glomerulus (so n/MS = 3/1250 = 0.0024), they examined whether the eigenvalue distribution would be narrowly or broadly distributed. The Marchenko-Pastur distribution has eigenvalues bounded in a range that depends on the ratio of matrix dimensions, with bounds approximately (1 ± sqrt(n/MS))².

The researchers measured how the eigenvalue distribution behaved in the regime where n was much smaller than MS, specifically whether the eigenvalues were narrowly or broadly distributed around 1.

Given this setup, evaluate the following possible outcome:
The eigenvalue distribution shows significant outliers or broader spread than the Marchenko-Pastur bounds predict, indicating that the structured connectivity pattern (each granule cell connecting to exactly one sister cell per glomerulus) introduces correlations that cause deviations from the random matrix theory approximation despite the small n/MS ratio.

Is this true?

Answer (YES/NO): NO